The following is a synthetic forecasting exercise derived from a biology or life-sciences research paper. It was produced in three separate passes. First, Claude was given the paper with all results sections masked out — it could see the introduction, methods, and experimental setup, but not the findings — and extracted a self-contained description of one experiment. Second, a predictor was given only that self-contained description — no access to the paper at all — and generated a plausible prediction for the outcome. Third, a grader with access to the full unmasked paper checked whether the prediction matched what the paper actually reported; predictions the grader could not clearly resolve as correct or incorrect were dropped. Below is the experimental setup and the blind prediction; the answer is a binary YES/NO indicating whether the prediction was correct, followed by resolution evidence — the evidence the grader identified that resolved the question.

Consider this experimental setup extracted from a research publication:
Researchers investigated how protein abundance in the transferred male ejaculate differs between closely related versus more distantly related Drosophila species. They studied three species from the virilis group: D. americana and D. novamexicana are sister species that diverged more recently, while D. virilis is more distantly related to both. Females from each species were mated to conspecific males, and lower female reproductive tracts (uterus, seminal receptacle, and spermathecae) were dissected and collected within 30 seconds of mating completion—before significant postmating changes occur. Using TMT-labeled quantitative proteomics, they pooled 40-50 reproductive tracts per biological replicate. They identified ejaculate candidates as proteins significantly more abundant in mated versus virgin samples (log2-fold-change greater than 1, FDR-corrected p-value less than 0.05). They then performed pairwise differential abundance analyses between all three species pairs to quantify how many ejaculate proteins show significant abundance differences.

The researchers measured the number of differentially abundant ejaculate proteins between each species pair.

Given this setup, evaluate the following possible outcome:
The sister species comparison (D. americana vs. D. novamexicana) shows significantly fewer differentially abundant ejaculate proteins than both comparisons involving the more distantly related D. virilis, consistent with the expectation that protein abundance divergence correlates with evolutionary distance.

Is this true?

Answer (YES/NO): YES